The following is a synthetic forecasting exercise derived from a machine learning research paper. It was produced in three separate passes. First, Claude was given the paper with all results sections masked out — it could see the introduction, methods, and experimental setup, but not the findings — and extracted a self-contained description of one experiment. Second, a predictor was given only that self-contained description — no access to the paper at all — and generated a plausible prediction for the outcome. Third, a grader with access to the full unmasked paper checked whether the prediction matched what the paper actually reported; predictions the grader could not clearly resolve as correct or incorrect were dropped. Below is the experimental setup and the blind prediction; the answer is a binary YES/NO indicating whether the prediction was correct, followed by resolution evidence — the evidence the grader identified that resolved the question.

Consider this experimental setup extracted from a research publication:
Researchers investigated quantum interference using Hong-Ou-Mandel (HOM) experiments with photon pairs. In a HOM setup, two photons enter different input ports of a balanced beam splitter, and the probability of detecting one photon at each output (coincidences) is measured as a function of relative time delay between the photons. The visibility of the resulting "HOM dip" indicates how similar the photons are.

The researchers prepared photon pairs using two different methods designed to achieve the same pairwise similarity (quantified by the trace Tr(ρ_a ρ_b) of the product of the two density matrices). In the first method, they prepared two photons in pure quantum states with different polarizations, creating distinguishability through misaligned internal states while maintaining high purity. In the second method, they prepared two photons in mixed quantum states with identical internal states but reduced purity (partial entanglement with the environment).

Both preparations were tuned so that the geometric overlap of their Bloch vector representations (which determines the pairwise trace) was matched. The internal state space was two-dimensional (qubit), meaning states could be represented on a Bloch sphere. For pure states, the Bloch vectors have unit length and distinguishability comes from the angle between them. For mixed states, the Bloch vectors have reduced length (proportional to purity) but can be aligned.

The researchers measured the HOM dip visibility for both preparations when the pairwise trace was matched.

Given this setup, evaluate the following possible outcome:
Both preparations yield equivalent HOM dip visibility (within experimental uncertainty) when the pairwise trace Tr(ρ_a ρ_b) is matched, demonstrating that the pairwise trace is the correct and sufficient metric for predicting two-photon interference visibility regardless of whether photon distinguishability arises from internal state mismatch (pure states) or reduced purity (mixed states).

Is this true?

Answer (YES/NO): YES